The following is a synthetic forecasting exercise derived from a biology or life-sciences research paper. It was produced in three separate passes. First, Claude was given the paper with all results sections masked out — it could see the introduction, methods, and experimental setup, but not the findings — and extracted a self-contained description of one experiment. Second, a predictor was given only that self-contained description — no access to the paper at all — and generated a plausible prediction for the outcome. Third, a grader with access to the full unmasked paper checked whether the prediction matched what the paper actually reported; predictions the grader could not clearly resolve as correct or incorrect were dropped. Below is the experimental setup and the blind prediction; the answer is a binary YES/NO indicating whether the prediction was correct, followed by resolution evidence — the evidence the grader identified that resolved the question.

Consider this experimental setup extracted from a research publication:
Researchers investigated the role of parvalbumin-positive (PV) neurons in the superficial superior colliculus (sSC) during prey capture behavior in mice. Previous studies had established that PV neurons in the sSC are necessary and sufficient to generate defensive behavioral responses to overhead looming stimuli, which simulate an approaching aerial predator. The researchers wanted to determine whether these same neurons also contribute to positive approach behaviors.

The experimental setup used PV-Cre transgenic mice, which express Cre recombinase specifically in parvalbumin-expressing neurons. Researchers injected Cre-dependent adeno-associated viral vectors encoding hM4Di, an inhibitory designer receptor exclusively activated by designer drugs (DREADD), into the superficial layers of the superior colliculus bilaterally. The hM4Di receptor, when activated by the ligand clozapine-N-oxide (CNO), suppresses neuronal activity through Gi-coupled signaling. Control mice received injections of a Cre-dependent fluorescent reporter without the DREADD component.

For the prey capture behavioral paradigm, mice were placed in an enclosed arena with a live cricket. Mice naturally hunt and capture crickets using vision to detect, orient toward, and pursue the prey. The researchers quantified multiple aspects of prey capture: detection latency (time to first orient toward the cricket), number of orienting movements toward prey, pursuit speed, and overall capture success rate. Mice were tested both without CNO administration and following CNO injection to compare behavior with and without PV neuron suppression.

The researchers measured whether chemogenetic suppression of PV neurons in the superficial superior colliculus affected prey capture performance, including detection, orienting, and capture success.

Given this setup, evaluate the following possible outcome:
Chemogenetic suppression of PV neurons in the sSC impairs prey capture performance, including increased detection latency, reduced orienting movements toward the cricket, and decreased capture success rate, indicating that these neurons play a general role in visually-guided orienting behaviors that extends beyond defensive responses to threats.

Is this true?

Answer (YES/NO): NO